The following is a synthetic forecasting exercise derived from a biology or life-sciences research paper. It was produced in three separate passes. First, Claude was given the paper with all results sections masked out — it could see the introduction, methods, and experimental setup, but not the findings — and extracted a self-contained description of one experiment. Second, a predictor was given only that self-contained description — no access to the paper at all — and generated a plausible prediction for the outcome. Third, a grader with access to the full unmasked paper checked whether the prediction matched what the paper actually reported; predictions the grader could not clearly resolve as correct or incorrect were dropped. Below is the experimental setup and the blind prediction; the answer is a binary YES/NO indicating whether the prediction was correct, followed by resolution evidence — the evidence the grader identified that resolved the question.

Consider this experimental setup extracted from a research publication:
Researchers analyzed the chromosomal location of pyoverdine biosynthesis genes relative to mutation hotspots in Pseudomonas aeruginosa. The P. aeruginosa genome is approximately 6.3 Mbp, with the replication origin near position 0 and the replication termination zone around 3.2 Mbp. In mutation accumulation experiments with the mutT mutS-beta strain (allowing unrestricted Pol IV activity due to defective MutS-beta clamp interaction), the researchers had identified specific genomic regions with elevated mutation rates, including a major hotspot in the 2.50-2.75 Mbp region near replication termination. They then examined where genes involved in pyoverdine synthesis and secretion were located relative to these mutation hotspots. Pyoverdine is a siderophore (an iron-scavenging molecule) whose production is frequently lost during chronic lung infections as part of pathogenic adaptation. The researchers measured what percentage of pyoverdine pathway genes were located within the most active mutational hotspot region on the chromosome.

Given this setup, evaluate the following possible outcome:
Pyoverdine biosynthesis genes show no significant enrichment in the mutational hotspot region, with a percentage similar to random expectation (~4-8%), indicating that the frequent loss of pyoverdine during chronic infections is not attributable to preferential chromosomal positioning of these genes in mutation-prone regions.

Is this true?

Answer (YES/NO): NO